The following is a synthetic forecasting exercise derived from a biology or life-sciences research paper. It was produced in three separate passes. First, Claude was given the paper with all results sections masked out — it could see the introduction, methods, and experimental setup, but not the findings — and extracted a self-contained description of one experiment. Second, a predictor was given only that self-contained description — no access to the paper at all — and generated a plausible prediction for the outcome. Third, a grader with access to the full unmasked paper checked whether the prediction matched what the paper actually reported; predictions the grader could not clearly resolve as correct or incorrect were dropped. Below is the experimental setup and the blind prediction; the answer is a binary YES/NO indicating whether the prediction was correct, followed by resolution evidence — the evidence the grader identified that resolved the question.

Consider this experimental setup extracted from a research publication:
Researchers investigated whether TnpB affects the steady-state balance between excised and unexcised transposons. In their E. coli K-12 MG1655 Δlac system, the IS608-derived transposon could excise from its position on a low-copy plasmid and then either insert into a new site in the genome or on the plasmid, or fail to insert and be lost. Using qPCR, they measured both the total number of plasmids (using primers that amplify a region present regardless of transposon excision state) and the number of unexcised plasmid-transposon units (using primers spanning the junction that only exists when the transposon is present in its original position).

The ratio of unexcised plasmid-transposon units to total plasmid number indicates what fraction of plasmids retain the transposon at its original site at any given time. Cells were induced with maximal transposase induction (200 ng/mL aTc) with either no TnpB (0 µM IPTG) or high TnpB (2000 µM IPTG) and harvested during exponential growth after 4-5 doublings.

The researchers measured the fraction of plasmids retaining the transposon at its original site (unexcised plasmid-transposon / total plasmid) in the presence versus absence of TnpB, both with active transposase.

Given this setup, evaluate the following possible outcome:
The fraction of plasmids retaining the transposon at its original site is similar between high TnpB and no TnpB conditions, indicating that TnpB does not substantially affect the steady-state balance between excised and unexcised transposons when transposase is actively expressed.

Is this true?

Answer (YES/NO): NO